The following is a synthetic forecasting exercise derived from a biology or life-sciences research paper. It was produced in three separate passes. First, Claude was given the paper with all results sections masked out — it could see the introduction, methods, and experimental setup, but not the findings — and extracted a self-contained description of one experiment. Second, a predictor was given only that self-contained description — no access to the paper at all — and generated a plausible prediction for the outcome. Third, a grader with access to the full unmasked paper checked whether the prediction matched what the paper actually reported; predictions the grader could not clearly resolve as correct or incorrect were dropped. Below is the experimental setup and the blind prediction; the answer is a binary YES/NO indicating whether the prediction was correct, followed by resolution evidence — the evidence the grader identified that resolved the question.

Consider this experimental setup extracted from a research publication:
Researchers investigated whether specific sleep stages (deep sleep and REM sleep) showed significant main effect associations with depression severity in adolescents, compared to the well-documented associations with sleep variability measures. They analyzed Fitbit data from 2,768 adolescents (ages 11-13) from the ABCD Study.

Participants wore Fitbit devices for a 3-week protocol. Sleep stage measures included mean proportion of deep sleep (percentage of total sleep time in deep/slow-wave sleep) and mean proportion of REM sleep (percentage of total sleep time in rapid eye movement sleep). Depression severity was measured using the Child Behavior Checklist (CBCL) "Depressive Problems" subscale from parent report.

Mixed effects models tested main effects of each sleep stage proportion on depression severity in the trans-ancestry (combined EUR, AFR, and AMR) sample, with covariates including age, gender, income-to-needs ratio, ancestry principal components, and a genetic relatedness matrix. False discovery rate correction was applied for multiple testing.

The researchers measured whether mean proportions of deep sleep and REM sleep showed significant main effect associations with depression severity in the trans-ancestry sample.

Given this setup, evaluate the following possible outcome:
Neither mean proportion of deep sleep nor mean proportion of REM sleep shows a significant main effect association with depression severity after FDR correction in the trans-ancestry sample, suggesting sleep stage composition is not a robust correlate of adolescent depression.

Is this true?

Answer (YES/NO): YES